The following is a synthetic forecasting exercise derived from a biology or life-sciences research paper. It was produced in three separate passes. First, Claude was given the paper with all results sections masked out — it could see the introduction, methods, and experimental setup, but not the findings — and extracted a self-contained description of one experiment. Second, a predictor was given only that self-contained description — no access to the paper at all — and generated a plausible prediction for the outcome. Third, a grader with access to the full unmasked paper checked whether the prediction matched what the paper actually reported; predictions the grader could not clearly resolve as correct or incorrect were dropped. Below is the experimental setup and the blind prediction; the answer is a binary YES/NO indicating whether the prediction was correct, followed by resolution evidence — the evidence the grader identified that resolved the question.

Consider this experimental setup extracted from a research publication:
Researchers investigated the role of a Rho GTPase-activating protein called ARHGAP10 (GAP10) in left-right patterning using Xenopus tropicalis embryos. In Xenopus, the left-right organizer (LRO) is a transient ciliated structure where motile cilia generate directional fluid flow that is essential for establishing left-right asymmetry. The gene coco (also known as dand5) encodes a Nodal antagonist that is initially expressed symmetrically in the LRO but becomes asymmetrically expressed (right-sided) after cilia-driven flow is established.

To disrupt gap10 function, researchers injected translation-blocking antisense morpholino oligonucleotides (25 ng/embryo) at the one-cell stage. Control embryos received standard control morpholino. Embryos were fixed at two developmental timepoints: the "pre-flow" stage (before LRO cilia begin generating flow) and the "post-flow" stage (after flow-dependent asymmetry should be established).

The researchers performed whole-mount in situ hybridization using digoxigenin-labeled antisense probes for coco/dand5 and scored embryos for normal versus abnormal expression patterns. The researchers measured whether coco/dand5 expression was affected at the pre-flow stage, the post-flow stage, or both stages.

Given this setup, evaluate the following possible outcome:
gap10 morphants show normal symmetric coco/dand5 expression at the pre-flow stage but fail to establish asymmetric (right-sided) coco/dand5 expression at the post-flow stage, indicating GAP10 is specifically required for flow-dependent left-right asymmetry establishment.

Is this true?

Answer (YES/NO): NO